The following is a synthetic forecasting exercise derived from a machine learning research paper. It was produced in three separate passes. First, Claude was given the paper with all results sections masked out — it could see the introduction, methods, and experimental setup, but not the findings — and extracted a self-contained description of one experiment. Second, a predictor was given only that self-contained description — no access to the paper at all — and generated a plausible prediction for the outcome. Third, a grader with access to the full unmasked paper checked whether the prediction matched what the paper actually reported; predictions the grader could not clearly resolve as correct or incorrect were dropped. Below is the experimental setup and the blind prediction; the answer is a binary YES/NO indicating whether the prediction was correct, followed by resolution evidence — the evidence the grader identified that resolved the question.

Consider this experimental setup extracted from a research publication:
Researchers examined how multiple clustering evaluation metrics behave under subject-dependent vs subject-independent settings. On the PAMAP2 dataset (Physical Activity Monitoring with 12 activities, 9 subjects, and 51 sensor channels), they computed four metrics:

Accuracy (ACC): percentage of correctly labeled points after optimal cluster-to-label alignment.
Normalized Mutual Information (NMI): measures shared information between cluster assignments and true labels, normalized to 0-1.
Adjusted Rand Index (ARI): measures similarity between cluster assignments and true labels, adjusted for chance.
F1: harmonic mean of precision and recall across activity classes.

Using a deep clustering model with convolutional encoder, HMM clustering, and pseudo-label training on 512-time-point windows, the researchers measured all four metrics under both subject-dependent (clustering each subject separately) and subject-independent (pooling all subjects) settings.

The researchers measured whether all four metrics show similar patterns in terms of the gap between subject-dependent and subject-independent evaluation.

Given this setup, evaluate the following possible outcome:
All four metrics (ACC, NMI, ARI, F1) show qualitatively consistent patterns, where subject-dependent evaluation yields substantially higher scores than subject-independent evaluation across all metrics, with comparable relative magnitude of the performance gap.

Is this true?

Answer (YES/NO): YES